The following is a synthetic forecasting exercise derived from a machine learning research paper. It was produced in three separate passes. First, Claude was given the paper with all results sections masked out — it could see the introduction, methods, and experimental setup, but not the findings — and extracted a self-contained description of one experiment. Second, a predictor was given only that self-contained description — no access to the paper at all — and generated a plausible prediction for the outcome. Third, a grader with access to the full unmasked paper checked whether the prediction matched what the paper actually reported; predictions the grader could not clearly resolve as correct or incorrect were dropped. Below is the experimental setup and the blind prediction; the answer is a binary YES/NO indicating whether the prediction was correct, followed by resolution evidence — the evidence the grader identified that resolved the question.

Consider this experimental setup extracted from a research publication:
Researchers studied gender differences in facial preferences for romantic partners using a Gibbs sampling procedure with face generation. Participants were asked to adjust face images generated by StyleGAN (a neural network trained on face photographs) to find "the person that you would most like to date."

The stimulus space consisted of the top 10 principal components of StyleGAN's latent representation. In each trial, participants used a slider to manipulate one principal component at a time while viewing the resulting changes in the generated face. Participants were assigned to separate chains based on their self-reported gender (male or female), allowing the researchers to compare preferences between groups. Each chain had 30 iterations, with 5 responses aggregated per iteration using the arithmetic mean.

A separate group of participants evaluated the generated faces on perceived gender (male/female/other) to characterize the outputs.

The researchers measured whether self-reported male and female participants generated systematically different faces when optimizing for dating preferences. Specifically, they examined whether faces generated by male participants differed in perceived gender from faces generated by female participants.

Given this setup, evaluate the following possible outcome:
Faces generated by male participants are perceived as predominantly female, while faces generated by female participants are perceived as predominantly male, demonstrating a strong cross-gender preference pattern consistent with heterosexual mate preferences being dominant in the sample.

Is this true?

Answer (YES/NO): YES